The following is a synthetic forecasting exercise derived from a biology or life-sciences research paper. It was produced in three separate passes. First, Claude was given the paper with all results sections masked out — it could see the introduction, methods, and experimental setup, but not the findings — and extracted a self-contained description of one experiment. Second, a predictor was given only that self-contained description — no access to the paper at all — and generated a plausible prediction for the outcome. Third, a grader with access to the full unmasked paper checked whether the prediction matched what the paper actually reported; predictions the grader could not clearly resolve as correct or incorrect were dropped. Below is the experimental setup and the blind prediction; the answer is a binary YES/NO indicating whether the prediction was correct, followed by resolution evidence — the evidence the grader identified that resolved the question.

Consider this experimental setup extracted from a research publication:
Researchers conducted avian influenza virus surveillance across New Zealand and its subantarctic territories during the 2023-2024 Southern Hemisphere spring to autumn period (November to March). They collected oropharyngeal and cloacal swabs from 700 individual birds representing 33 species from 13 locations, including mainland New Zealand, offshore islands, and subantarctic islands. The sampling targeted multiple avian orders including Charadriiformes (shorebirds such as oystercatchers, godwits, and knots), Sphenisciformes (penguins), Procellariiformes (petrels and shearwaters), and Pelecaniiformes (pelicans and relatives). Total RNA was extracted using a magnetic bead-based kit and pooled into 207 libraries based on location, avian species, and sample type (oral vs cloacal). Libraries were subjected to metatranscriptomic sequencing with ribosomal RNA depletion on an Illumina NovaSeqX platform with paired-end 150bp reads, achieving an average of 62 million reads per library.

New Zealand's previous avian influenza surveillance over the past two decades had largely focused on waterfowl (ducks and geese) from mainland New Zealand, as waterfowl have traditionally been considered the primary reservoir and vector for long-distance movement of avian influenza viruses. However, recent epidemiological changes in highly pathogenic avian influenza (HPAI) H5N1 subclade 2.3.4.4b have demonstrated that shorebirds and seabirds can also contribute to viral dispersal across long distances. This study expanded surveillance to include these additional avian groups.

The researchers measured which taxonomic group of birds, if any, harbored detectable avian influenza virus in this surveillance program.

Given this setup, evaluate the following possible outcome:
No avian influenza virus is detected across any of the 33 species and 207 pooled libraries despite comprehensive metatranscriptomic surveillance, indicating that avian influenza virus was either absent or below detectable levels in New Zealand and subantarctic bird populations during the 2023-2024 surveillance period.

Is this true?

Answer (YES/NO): NO